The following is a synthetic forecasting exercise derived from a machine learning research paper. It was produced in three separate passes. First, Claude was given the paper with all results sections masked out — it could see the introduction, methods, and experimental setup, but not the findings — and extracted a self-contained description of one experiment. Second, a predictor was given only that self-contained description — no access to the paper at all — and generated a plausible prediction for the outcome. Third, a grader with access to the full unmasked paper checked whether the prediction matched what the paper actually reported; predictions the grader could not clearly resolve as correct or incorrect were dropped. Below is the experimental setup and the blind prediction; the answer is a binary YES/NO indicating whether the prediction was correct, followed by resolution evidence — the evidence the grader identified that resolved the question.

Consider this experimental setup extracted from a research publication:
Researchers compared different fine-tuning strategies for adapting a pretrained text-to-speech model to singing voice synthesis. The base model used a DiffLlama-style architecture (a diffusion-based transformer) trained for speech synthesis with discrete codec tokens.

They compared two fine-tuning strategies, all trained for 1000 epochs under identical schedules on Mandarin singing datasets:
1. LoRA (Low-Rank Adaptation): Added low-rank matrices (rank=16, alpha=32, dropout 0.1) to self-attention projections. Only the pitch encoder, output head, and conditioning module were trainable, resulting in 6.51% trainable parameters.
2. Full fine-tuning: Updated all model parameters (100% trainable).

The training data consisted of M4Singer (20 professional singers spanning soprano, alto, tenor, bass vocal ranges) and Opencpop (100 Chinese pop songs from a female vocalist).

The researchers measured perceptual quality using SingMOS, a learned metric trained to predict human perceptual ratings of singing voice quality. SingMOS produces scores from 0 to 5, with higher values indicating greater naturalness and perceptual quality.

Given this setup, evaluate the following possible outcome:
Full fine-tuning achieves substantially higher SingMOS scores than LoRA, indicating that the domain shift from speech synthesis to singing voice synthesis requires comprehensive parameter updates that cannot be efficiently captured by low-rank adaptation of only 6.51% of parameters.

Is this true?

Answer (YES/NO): NO